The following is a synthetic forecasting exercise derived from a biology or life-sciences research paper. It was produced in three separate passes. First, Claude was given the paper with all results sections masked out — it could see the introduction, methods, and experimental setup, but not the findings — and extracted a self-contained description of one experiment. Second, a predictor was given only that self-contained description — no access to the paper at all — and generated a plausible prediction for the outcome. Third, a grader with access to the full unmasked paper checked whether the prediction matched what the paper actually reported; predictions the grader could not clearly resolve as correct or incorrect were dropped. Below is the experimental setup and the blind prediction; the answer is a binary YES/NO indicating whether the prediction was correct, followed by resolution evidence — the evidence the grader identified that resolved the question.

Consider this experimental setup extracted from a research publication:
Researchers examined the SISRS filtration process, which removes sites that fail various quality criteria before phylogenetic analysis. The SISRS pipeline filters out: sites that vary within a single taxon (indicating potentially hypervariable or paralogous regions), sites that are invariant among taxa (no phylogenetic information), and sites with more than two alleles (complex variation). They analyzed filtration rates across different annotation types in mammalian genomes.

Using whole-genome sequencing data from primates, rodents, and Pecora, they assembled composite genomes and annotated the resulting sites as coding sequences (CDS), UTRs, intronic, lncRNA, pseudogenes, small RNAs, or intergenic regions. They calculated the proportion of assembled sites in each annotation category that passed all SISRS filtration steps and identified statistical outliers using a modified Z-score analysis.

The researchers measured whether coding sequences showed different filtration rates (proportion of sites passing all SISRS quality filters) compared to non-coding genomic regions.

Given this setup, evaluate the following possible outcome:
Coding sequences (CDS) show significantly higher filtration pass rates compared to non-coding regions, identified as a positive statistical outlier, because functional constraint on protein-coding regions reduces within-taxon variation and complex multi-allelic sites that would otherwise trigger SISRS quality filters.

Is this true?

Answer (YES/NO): YES